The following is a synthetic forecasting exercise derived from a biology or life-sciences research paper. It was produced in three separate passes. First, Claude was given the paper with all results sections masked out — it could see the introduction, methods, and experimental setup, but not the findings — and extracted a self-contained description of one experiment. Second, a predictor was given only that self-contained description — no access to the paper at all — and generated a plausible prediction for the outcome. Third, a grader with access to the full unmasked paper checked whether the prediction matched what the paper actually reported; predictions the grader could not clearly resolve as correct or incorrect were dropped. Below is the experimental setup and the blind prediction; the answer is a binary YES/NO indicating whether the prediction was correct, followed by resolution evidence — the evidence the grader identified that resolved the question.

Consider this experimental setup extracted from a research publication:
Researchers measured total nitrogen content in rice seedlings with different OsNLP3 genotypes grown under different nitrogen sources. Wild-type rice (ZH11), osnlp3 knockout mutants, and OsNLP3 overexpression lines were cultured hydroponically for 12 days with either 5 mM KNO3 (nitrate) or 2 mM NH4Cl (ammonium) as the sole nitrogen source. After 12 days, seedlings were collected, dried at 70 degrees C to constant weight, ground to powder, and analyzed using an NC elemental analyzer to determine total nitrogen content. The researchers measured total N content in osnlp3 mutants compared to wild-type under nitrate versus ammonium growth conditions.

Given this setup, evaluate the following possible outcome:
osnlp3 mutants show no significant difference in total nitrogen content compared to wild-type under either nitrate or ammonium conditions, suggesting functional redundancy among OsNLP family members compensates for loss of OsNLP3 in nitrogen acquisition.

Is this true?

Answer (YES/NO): NO